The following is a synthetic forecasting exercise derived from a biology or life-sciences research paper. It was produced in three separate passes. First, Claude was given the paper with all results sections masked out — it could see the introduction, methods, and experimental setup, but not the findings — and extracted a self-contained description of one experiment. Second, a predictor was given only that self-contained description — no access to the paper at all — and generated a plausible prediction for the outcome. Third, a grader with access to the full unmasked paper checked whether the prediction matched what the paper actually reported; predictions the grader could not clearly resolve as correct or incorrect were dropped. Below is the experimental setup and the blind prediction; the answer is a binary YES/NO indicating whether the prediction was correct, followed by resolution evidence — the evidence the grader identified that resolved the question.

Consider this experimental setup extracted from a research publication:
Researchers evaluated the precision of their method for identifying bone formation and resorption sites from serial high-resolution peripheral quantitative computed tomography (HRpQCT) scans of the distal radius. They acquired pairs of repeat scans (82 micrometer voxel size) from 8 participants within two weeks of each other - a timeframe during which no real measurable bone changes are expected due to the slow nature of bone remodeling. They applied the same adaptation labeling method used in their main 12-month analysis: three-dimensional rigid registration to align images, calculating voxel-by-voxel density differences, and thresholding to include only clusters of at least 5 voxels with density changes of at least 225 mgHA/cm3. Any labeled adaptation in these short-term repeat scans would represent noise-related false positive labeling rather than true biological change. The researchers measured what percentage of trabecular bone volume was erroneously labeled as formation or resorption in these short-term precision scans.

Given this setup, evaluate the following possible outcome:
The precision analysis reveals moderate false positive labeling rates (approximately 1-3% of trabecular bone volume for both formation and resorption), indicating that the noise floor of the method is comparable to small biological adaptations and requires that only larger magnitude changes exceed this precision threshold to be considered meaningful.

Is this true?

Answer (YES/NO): NO